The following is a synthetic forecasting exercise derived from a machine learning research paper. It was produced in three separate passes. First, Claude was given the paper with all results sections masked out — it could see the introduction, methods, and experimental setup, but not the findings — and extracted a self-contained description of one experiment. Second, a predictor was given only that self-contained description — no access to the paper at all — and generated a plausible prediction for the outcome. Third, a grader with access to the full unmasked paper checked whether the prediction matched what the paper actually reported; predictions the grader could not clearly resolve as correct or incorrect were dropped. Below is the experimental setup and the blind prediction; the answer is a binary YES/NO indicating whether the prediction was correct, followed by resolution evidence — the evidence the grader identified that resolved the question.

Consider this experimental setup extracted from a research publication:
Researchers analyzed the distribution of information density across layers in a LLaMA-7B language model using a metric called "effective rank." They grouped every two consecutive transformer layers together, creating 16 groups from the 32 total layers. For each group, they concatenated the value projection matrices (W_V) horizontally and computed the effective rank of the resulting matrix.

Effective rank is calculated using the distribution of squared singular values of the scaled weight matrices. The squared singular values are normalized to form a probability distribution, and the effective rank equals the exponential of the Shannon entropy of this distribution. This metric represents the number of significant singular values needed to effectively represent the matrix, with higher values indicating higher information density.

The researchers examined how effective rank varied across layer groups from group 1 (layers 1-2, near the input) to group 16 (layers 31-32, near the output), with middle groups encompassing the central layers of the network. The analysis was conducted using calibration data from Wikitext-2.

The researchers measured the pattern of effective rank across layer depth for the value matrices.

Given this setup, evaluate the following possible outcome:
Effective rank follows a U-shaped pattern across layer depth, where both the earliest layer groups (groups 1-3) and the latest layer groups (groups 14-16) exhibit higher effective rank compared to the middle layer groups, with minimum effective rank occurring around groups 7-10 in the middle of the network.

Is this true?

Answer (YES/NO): NO